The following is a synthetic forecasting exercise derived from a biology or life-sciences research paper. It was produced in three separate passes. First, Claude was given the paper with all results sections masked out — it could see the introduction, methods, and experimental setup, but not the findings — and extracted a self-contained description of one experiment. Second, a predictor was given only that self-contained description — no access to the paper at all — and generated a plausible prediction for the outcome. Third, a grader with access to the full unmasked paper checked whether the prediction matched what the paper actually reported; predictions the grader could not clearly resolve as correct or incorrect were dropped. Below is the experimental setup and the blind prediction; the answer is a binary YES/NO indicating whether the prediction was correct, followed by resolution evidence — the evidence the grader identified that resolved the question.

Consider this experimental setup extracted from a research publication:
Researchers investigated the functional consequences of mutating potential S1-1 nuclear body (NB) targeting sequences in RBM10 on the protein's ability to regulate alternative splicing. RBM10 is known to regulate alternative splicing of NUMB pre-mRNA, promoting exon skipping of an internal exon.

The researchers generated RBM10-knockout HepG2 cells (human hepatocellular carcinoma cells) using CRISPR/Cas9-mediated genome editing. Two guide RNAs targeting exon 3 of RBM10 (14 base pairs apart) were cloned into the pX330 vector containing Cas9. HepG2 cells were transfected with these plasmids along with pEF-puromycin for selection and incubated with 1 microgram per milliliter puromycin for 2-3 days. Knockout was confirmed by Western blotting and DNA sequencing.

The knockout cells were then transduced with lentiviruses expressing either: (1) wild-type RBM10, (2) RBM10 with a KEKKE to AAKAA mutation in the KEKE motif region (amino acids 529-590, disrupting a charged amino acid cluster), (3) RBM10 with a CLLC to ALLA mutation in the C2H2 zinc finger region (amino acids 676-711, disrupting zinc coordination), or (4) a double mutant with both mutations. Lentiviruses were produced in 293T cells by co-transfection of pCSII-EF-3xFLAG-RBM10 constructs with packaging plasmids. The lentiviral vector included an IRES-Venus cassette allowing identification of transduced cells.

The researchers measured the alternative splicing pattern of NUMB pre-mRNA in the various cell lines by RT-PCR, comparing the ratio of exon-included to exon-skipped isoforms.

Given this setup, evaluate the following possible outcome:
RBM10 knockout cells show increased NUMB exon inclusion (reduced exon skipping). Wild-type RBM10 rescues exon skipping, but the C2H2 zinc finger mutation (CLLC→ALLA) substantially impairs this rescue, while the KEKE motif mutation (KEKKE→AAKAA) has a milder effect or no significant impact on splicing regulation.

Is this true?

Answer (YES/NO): NO